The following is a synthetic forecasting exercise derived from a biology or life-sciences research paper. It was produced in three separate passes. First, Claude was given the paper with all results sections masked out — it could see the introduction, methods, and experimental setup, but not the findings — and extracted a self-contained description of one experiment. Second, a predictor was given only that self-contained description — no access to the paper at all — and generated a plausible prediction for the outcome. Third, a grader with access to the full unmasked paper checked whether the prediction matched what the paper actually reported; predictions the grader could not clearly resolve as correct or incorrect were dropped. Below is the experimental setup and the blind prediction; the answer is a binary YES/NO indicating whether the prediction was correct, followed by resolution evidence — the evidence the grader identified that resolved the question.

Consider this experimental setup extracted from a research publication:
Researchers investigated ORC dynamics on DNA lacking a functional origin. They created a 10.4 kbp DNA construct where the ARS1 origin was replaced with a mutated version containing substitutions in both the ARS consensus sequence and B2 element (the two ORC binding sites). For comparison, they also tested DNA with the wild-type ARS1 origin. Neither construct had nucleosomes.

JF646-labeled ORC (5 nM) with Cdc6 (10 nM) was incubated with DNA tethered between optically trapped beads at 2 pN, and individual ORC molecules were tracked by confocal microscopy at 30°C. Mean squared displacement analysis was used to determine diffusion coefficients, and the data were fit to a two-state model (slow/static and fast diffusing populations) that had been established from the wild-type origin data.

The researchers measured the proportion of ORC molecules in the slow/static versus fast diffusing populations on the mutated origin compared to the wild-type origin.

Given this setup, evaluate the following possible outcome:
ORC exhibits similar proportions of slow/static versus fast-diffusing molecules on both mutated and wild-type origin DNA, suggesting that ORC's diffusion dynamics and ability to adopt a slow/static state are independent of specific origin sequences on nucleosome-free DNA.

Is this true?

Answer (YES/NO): NO